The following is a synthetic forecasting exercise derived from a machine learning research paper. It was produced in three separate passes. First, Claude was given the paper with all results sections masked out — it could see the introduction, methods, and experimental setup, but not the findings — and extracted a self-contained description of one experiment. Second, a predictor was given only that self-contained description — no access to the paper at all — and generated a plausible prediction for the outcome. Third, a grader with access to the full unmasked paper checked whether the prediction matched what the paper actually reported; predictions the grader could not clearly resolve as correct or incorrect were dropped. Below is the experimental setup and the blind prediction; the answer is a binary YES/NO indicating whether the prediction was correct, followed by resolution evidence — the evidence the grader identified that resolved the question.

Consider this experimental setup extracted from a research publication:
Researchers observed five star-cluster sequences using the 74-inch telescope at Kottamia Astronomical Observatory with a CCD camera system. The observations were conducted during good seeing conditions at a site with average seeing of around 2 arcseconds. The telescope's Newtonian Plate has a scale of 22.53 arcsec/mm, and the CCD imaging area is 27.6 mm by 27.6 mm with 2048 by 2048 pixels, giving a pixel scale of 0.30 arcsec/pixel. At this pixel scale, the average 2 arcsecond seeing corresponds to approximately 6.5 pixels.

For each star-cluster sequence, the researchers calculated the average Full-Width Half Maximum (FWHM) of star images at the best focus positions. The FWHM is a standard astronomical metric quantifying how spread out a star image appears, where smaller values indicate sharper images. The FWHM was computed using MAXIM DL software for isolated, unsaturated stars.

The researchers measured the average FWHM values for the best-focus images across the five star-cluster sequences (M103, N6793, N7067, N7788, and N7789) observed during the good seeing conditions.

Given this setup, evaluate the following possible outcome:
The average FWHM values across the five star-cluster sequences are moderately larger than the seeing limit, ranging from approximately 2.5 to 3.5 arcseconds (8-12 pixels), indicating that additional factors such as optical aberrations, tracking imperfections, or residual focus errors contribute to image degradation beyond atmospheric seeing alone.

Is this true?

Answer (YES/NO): NO